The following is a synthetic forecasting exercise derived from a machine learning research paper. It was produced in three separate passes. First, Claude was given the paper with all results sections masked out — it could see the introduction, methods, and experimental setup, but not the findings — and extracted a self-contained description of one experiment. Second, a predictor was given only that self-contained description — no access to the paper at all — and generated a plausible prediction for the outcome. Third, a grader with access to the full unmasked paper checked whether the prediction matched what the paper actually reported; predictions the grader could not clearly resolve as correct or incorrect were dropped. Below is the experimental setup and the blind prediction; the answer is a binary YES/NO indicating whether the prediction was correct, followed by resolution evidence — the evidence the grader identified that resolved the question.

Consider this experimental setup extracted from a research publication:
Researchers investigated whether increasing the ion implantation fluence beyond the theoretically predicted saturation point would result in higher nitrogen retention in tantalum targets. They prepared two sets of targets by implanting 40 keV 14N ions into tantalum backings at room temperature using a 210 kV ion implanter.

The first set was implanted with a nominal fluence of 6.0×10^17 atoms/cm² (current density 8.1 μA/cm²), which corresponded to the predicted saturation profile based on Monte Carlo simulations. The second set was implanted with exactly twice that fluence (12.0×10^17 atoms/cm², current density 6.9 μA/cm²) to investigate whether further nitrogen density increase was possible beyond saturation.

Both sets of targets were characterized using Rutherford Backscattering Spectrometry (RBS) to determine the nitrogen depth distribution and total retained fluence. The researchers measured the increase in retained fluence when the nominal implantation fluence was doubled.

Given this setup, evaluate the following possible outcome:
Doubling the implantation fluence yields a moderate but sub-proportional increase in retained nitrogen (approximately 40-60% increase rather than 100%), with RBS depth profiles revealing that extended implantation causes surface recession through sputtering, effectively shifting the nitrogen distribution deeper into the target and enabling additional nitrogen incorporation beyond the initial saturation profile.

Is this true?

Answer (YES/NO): NO